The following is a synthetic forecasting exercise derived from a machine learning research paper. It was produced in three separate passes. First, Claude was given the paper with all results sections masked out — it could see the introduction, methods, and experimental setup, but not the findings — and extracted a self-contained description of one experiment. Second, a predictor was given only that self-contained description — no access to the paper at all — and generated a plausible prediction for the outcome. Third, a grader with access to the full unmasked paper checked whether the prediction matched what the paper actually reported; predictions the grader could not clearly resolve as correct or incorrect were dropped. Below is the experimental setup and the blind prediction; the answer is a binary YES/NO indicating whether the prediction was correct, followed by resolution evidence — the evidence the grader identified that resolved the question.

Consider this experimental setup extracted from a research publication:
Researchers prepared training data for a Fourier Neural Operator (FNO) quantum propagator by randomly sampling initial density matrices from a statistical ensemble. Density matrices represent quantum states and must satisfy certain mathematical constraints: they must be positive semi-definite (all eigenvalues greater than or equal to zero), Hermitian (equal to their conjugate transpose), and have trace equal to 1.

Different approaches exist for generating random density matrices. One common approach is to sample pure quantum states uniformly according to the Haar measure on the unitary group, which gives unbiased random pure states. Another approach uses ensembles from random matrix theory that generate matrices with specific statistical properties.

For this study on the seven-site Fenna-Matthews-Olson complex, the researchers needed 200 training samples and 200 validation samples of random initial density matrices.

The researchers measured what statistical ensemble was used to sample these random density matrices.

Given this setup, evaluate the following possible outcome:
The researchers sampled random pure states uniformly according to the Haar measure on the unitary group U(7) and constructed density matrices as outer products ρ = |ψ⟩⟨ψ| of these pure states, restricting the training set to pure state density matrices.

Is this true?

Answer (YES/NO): NO